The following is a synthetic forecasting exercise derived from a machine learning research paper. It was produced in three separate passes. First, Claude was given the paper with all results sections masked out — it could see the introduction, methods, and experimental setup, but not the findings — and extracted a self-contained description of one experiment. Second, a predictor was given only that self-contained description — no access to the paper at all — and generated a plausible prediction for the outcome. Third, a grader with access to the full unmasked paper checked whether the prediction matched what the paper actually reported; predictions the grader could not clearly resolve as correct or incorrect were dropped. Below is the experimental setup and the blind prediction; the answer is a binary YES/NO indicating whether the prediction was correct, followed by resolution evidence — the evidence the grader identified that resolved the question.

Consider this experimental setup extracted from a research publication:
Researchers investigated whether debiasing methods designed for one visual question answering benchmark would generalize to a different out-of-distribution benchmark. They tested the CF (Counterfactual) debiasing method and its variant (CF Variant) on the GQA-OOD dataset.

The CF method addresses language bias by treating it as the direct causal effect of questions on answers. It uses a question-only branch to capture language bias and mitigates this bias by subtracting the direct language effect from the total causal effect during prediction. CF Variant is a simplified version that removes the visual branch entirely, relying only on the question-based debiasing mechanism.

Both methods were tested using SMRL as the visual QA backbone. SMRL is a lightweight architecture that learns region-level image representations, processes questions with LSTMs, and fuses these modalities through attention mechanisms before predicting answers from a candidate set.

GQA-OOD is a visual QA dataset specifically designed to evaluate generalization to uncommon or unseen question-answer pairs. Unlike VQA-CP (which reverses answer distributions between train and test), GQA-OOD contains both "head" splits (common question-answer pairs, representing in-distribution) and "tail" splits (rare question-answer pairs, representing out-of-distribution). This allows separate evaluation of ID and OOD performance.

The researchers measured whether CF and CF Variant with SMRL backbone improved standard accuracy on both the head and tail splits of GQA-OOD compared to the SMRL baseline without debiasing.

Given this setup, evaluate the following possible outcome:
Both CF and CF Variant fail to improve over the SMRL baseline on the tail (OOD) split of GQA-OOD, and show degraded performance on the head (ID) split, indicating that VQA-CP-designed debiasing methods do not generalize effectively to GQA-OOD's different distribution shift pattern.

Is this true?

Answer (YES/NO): YES